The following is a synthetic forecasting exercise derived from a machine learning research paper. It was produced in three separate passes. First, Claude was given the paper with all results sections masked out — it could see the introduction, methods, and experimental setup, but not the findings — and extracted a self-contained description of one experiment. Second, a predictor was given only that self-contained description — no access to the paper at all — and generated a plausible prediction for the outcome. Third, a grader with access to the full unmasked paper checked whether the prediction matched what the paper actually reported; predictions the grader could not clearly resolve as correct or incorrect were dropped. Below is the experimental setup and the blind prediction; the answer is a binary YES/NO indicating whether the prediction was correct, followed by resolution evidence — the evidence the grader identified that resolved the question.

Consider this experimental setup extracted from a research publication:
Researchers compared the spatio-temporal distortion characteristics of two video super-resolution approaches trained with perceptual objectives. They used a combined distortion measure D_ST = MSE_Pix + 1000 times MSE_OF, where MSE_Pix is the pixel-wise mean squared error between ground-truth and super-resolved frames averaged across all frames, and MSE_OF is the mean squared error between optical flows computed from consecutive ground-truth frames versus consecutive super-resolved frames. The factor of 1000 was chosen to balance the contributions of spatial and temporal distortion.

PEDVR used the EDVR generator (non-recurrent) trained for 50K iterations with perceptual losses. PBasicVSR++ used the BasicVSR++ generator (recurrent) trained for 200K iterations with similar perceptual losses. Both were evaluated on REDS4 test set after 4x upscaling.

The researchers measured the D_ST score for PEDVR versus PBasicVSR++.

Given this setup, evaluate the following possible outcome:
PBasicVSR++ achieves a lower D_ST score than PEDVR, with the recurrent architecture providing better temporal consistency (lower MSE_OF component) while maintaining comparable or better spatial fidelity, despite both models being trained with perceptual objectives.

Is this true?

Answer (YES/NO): YES